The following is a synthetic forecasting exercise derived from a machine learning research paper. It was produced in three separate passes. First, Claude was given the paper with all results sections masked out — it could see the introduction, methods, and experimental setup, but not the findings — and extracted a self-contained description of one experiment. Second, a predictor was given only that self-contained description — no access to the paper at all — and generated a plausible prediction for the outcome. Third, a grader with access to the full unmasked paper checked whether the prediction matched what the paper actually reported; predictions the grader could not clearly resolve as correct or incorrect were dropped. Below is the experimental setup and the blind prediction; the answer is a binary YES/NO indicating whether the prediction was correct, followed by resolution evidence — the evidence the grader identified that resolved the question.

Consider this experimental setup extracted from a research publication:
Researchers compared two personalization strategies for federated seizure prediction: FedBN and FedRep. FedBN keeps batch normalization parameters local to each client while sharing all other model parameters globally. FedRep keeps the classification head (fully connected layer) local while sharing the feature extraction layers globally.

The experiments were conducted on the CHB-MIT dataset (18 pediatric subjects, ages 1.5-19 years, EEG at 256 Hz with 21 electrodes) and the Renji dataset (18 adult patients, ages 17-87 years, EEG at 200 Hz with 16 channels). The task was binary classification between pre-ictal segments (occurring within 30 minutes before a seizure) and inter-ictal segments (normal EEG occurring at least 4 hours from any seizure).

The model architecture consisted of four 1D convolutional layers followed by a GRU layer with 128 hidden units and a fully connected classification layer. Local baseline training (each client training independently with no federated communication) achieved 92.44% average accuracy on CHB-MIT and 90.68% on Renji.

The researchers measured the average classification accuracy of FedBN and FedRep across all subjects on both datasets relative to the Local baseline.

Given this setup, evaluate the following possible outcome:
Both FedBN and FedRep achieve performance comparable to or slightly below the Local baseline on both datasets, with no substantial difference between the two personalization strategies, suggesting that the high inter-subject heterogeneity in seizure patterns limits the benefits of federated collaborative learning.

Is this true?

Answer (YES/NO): NO